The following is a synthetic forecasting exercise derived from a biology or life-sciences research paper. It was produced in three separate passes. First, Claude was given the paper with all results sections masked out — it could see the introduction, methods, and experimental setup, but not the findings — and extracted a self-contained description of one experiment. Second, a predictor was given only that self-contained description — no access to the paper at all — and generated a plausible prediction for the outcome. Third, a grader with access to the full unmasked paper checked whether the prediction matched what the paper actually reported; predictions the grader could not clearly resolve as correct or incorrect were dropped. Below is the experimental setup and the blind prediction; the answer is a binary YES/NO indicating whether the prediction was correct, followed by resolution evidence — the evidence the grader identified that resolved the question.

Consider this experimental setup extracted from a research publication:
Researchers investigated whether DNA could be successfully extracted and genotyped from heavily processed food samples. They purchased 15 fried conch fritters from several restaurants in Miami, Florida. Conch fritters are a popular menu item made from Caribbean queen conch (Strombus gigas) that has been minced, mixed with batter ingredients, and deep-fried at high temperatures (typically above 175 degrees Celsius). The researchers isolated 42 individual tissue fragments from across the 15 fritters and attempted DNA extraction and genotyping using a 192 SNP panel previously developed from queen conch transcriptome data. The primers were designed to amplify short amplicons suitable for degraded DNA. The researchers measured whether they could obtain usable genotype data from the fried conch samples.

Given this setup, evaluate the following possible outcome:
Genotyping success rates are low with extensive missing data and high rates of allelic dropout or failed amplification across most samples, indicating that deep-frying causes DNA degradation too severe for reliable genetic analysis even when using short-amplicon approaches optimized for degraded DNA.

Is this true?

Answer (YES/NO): NO